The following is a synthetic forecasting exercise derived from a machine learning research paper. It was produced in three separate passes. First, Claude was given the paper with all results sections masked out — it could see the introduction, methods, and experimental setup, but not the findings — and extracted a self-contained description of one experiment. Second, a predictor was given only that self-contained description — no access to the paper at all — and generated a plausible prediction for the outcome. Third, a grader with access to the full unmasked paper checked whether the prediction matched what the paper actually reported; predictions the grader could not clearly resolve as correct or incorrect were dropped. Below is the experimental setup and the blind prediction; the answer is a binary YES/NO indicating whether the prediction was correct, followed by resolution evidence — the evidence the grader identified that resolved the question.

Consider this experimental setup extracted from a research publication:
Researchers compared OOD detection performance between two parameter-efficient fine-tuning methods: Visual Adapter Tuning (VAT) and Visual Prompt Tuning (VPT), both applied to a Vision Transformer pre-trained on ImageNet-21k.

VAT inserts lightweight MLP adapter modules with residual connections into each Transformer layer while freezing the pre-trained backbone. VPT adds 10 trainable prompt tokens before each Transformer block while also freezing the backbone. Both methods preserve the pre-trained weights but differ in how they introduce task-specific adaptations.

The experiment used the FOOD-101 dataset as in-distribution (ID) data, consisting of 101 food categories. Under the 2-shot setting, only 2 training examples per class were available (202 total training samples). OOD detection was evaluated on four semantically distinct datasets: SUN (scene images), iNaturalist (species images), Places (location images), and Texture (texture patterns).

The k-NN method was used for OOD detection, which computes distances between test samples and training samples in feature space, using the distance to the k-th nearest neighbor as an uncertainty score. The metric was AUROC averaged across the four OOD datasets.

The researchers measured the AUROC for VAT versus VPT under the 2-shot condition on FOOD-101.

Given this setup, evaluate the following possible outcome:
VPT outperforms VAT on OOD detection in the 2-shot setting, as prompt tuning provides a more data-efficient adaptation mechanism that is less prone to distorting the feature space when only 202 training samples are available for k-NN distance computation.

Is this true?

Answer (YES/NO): NO